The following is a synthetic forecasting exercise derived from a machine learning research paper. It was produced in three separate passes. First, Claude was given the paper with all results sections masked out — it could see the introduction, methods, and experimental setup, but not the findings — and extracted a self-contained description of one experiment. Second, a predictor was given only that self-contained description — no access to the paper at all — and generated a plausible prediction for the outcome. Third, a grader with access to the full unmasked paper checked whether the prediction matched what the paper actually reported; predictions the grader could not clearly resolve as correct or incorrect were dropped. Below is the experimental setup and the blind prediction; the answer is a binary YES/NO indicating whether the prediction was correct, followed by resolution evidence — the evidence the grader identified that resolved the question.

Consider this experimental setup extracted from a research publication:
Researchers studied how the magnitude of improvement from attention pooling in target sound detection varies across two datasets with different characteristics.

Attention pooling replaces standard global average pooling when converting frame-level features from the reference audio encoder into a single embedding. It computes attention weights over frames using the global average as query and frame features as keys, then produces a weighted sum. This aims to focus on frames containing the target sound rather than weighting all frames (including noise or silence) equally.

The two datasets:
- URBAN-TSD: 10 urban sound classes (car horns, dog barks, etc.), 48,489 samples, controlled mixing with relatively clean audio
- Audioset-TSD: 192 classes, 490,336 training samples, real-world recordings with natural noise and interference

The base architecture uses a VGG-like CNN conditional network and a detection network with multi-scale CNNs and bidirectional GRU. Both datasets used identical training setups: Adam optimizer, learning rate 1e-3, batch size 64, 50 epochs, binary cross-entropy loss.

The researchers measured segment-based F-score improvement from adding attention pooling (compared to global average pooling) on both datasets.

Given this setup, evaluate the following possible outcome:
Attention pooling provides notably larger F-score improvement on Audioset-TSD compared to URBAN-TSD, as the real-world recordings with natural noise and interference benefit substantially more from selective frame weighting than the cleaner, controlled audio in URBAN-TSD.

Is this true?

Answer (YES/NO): YES